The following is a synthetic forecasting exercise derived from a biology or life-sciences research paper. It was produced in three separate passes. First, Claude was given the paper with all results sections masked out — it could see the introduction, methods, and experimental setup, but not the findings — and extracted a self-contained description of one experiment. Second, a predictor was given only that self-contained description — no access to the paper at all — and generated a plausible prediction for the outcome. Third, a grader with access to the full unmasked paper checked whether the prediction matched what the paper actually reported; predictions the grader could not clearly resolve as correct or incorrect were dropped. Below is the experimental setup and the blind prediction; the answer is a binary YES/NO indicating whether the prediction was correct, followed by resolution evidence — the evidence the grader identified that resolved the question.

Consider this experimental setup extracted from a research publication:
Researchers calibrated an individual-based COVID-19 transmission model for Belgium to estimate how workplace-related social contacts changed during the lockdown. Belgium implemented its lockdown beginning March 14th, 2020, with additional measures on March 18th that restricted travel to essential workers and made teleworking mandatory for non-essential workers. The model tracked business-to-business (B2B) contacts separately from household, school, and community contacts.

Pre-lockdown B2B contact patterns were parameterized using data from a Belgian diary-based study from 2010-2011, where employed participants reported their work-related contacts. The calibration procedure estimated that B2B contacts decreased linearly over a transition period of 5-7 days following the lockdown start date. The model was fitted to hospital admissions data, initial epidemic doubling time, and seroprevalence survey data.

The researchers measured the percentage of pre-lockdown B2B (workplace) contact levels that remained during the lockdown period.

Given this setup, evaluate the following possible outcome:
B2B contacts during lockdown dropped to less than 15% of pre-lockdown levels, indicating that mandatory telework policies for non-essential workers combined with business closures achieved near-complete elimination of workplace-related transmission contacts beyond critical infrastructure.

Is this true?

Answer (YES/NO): YES